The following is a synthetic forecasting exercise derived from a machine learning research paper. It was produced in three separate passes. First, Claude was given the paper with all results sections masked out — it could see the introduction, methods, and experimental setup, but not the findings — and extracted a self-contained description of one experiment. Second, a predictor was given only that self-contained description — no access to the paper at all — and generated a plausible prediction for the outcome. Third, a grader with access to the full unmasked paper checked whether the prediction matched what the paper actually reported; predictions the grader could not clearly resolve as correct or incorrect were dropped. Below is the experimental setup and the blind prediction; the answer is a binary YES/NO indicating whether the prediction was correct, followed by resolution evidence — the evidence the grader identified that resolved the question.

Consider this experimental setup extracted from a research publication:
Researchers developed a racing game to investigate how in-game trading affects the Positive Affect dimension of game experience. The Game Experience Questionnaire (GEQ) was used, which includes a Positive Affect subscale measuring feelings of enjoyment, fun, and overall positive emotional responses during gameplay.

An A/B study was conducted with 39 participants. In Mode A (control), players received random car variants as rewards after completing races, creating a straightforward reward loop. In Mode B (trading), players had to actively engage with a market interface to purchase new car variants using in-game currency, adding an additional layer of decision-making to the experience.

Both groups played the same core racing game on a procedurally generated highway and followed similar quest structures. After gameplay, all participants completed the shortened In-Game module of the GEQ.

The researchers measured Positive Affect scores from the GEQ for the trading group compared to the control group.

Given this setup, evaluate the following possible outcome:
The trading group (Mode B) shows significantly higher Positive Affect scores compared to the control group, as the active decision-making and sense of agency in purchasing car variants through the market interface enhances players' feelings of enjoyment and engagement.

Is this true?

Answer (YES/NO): NO